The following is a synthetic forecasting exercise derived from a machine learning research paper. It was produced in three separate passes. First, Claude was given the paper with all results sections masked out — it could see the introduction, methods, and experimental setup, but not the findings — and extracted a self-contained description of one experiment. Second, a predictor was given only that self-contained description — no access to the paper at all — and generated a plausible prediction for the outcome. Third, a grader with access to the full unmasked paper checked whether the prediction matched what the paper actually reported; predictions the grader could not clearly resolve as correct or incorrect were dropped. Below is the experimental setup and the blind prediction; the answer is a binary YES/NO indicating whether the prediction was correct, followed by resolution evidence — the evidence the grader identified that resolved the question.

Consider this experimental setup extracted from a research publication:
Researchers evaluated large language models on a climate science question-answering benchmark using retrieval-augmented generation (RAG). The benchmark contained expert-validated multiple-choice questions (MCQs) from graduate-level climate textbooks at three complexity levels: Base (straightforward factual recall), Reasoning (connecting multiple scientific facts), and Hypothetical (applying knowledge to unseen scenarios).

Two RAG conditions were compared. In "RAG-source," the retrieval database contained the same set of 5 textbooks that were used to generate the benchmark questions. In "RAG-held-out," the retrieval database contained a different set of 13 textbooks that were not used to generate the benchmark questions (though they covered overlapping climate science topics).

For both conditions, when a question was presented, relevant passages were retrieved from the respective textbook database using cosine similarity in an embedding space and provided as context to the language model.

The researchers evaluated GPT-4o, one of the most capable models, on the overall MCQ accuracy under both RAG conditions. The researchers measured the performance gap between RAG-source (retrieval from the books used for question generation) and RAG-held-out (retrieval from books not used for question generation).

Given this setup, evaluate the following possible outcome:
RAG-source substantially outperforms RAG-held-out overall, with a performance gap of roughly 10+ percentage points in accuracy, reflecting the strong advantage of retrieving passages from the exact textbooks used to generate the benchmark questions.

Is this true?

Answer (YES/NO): YES